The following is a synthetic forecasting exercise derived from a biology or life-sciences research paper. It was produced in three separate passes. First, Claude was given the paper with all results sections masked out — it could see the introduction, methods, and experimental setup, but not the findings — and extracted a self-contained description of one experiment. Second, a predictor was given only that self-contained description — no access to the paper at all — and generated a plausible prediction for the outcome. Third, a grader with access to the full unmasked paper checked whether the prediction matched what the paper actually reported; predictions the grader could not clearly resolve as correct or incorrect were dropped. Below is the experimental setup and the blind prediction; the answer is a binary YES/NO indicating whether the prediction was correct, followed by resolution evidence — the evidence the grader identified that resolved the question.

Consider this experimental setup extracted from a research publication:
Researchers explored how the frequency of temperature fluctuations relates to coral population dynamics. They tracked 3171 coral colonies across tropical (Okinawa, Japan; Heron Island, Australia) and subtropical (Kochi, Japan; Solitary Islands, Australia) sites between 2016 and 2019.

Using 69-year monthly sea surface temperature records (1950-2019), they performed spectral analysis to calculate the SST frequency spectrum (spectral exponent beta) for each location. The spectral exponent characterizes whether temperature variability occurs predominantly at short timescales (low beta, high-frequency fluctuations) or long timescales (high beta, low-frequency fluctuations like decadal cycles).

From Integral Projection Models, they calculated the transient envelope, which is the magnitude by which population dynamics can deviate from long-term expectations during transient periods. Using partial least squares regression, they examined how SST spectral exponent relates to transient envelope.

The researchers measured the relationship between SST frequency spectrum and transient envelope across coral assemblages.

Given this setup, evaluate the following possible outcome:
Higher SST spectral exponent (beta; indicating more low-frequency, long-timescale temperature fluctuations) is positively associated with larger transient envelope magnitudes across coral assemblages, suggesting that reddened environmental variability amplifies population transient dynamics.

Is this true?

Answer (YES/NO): YES